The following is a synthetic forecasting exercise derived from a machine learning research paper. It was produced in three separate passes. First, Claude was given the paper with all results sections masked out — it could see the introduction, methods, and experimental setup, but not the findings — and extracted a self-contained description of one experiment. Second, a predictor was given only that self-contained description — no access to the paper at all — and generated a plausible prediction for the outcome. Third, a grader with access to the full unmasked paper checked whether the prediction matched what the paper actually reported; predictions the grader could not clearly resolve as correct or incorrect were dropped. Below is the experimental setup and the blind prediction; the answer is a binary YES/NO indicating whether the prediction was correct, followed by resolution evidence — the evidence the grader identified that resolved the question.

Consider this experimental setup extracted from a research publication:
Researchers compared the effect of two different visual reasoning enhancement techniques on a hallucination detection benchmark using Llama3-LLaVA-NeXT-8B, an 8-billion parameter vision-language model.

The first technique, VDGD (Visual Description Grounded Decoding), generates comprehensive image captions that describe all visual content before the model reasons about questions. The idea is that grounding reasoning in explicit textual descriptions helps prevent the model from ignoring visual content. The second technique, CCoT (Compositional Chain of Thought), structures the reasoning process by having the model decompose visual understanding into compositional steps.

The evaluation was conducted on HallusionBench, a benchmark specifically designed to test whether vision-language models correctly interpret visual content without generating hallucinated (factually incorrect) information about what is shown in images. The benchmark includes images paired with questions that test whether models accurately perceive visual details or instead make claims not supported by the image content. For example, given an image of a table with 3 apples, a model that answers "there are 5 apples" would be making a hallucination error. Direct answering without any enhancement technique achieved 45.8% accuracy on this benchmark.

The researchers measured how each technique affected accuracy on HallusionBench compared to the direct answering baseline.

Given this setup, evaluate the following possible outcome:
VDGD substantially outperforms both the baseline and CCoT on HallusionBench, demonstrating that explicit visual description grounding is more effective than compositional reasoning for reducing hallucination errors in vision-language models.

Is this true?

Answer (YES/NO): NO